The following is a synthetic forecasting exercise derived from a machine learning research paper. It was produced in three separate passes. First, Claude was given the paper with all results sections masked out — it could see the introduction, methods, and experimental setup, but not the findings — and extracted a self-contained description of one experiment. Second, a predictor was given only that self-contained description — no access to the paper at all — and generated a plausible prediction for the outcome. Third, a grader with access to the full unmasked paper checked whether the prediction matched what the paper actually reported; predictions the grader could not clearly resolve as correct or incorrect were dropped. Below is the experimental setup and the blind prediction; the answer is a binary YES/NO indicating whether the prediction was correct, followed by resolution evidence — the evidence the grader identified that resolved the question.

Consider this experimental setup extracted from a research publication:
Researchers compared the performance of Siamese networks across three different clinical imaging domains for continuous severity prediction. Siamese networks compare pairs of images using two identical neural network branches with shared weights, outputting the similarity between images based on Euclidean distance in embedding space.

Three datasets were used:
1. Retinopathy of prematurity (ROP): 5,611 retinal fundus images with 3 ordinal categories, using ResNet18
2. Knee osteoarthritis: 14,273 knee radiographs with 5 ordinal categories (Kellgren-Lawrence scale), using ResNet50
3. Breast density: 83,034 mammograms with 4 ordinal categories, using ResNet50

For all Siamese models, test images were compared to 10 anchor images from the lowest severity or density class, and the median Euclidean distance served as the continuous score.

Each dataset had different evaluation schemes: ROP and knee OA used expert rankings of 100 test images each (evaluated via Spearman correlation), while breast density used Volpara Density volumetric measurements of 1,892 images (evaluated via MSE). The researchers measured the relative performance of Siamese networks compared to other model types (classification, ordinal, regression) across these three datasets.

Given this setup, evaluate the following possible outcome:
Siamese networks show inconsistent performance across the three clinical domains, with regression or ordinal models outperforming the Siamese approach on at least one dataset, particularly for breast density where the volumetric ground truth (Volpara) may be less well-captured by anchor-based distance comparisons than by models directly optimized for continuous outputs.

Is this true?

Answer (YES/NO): NO